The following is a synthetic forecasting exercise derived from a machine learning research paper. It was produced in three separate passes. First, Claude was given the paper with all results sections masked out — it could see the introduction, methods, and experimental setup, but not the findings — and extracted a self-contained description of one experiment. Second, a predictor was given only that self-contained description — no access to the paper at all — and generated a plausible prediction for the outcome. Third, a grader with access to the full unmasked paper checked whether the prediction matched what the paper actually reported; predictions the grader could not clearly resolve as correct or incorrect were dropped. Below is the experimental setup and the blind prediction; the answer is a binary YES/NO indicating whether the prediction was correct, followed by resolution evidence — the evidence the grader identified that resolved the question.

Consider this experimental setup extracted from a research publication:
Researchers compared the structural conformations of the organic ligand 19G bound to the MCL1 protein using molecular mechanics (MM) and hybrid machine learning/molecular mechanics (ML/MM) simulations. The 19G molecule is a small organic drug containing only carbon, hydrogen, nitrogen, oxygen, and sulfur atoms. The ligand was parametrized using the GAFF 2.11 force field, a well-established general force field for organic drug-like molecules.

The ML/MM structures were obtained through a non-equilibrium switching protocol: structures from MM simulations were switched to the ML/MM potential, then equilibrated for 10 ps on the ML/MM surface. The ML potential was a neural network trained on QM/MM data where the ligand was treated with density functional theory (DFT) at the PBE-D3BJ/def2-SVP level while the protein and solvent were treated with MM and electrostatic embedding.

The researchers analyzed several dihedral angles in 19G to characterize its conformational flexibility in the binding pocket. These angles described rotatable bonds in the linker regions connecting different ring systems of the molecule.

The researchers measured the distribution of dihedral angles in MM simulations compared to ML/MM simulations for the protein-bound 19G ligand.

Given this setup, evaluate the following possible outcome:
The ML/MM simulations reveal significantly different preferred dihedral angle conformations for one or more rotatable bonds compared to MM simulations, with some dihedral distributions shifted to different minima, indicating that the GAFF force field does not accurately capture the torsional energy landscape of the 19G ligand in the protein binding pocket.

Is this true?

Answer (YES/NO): NO